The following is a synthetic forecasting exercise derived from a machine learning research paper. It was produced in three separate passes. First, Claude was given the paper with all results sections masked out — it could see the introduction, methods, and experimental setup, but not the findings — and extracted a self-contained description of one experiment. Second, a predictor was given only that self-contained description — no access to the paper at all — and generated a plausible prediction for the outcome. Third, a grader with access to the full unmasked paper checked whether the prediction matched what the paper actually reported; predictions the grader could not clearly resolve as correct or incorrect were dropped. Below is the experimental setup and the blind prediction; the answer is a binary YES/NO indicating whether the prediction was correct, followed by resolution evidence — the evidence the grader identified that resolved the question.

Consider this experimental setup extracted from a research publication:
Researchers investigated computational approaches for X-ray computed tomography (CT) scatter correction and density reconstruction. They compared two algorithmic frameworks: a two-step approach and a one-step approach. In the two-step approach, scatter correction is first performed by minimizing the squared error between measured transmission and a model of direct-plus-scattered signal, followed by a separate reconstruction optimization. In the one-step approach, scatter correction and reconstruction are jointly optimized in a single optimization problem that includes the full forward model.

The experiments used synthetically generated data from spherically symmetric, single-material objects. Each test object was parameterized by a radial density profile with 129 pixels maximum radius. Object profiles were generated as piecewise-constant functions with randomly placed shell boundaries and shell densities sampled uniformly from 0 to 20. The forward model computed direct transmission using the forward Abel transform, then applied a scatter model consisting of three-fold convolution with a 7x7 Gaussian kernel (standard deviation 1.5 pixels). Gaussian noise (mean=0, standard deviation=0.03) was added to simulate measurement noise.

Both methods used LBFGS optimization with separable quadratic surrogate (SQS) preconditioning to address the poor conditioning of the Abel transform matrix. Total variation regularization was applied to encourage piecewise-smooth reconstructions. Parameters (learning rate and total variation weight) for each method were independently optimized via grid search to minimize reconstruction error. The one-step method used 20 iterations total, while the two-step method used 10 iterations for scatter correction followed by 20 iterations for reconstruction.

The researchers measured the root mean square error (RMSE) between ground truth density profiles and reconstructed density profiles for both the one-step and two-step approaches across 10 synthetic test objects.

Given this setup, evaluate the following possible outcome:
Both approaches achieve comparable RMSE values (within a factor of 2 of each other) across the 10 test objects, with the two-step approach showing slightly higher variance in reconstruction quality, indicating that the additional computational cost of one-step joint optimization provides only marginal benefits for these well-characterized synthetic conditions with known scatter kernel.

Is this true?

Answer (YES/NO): NO